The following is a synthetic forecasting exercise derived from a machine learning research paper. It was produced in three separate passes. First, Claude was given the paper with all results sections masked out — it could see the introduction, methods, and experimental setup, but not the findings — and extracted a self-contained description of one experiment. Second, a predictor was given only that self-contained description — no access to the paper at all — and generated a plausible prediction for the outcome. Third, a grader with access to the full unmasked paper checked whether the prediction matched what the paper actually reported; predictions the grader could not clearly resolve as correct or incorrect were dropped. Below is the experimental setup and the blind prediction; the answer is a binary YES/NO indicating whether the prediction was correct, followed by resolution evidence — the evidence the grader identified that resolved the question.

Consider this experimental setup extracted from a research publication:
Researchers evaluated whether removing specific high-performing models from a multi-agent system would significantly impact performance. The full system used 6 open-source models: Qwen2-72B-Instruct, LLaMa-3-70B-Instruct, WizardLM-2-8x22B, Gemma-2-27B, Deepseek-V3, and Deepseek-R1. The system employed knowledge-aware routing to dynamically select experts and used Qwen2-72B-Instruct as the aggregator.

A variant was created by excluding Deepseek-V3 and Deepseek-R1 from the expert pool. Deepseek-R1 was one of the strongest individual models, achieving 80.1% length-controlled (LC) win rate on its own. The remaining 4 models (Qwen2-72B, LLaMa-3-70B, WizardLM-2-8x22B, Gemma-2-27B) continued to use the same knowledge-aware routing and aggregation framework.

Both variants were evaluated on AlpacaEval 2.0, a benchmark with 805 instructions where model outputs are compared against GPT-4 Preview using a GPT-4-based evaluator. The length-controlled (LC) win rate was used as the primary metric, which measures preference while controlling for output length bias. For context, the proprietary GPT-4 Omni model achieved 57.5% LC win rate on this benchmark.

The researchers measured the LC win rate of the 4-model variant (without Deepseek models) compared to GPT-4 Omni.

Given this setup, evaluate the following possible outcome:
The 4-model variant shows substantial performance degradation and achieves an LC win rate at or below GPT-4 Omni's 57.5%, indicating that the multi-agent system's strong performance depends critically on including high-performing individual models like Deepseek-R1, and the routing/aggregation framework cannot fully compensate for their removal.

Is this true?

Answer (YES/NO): NO